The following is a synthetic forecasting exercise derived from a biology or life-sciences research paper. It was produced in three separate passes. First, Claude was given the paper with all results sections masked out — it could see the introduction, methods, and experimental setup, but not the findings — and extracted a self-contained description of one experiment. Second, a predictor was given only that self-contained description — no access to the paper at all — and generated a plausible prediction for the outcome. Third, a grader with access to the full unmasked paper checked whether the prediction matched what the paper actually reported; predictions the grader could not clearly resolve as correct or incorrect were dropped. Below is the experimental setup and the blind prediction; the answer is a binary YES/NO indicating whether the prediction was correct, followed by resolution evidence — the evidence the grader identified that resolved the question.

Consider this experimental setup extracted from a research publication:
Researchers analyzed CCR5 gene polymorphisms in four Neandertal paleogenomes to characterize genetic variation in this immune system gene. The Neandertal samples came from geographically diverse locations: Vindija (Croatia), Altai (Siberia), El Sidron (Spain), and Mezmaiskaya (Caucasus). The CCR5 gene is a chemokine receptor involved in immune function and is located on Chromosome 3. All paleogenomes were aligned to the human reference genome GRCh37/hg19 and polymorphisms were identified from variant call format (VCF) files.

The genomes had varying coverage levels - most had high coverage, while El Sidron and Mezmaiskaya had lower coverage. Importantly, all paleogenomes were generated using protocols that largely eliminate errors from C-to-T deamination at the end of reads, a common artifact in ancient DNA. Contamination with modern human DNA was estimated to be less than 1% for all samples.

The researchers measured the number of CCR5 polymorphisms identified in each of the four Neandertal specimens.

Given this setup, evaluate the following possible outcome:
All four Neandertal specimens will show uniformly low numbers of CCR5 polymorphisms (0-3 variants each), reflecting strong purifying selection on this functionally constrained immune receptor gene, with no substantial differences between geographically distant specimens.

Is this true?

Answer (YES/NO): NO